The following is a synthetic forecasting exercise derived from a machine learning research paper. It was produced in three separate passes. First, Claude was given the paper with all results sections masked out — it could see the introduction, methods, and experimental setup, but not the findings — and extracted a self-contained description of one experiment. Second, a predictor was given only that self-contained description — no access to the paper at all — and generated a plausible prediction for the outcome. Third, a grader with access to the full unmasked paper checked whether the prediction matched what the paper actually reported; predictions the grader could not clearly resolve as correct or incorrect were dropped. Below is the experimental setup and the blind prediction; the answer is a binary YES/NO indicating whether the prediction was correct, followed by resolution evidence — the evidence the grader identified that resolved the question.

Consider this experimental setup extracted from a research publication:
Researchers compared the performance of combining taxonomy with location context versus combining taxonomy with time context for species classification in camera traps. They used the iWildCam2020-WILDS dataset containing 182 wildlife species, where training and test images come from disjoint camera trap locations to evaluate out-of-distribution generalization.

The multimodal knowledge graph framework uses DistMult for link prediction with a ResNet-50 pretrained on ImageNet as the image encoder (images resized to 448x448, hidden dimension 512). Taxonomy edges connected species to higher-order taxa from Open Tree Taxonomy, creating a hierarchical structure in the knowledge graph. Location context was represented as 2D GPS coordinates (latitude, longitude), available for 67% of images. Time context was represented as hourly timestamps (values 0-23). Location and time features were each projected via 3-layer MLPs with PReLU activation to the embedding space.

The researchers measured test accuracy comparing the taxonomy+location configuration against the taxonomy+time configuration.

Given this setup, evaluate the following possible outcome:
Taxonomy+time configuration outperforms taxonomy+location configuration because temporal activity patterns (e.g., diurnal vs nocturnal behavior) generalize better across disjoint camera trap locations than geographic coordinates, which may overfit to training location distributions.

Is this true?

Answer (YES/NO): NO